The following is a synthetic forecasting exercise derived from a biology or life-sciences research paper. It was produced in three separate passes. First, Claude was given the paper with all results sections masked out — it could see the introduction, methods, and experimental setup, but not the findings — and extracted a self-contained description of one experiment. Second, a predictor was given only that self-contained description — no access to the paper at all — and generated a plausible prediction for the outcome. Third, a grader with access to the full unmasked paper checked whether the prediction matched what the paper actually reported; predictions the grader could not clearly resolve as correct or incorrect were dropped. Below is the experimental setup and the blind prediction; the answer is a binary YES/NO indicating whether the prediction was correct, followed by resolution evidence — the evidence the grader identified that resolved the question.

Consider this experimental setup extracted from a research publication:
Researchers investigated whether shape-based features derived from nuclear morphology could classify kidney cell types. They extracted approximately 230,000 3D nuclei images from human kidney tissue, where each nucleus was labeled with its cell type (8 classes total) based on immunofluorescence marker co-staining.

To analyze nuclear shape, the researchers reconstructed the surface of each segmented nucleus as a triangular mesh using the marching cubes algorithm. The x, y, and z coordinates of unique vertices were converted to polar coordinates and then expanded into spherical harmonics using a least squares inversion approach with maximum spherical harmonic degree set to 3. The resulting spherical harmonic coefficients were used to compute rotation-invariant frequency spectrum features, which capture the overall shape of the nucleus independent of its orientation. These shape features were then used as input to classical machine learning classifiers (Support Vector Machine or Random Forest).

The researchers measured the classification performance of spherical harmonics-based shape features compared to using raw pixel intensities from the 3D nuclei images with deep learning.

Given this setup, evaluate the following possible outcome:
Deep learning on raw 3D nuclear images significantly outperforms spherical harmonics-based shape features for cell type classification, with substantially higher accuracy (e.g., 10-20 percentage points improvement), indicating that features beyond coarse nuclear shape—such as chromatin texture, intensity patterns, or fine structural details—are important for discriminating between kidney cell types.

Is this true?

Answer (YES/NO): YES